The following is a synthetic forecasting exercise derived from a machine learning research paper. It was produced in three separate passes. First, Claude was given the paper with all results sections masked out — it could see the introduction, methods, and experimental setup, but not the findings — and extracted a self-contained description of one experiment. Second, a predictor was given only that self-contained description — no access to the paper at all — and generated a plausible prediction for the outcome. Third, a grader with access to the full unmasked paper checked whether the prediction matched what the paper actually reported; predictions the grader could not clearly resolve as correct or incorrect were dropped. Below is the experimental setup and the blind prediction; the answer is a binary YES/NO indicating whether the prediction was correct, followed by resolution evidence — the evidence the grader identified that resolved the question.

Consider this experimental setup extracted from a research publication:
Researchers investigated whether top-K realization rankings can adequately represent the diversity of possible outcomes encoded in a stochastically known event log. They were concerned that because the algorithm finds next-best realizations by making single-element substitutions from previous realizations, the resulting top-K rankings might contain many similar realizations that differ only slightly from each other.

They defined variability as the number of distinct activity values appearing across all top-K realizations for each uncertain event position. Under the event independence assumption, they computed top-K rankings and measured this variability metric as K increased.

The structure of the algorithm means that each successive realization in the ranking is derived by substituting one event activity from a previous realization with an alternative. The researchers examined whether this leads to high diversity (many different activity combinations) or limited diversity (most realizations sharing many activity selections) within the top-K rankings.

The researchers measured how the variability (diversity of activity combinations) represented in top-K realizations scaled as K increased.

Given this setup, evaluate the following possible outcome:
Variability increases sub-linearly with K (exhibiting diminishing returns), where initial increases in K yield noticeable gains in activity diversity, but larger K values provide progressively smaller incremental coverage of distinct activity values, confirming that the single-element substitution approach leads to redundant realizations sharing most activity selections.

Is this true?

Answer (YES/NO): YES